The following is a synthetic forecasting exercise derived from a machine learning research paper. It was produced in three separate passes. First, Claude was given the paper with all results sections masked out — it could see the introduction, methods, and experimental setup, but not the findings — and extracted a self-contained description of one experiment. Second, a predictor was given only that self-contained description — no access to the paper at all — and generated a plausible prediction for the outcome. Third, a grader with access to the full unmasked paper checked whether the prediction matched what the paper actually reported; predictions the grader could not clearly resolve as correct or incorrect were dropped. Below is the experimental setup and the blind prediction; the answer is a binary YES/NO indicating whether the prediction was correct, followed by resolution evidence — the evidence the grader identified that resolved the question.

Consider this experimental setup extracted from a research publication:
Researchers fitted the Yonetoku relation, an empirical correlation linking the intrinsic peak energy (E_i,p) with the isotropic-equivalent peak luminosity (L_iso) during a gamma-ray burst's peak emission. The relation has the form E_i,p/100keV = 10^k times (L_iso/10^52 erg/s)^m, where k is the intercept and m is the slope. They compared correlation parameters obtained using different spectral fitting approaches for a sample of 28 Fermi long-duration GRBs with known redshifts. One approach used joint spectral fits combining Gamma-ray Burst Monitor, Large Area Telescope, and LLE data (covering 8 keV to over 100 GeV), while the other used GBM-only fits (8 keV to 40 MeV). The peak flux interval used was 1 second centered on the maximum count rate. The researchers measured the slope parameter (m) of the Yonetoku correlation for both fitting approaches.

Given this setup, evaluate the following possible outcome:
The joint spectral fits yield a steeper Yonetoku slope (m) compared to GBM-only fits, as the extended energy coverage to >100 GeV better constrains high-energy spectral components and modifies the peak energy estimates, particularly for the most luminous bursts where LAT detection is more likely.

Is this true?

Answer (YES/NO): NO